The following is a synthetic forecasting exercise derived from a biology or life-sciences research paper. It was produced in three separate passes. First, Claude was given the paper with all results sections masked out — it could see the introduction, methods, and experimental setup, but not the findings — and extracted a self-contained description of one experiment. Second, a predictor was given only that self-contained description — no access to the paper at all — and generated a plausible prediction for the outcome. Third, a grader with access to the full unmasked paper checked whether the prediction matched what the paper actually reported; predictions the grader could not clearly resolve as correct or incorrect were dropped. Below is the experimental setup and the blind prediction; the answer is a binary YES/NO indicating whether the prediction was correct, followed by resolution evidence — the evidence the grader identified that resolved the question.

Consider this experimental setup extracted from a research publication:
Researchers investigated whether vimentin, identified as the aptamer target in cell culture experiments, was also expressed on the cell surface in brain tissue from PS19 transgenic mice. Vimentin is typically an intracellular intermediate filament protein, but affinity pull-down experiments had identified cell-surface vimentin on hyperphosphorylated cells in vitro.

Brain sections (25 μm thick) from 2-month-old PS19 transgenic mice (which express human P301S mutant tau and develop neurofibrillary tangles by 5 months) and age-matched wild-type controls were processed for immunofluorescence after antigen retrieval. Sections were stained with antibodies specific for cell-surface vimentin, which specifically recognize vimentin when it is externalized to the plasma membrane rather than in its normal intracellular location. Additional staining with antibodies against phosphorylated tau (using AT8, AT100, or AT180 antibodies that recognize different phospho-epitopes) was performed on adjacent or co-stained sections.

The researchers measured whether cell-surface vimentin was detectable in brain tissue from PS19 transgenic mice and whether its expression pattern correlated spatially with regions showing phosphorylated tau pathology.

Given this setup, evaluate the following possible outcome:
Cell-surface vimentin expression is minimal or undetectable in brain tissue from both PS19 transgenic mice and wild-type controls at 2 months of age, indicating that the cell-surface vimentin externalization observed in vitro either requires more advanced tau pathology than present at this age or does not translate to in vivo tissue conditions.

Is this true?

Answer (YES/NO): NO